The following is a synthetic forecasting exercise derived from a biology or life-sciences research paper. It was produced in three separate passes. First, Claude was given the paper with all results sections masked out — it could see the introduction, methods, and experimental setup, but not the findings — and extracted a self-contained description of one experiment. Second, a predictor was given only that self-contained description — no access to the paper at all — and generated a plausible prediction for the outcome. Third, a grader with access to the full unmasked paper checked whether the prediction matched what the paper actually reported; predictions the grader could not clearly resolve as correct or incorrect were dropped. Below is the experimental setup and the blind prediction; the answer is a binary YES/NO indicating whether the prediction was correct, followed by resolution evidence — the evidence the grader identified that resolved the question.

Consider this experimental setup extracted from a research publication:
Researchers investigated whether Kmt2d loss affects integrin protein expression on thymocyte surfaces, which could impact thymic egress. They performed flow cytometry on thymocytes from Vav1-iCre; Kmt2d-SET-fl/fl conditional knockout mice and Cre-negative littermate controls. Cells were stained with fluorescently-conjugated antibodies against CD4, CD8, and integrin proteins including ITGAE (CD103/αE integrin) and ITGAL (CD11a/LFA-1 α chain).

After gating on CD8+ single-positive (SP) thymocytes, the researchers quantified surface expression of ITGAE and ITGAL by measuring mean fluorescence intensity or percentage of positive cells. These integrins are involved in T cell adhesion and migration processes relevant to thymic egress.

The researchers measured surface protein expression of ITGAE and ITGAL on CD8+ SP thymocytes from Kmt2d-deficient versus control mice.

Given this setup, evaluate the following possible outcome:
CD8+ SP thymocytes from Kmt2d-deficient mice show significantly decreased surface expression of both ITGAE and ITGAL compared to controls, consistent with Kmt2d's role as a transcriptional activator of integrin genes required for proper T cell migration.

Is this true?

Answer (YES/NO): YES